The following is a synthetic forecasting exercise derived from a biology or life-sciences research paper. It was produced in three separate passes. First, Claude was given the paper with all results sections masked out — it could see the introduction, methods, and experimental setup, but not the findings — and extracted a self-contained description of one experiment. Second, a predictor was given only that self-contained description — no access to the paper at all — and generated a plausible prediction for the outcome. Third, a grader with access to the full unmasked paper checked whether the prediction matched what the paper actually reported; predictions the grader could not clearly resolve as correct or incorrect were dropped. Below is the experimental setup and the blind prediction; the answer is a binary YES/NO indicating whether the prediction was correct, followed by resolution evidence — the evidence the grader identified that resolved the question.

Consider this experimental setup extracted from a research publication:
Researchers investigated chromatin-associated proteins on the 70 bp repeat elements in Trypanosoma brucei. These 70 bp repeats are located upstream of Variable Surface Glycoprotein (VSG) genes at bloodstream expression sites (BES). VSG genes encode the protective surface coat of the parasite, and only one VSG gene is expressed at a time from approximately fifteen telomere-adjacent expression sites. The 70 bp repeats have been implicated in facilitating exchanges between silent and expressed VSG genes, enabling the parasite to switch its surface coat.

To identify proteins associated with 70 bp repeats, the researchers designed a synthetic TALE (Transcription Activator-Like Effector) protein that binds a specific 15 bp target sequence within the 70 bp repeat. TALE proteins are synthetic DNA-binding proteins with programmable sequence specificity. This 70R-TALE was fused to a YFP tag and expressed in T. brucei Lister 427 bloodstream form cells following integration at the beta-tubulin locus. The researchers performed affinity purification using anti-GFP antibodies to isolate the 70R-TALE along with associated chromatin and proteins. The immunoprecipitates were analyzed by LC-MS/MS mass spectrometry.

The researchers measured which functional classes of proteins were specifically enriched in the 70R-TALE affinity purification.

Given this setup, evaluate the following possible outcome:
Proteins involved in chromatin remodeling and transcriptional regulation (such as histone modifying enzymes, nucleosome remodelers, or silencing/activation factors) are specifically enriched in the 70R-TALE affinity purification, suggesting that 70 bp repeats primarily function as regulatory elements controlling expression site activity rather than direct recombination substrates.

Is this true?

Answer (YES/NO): NO